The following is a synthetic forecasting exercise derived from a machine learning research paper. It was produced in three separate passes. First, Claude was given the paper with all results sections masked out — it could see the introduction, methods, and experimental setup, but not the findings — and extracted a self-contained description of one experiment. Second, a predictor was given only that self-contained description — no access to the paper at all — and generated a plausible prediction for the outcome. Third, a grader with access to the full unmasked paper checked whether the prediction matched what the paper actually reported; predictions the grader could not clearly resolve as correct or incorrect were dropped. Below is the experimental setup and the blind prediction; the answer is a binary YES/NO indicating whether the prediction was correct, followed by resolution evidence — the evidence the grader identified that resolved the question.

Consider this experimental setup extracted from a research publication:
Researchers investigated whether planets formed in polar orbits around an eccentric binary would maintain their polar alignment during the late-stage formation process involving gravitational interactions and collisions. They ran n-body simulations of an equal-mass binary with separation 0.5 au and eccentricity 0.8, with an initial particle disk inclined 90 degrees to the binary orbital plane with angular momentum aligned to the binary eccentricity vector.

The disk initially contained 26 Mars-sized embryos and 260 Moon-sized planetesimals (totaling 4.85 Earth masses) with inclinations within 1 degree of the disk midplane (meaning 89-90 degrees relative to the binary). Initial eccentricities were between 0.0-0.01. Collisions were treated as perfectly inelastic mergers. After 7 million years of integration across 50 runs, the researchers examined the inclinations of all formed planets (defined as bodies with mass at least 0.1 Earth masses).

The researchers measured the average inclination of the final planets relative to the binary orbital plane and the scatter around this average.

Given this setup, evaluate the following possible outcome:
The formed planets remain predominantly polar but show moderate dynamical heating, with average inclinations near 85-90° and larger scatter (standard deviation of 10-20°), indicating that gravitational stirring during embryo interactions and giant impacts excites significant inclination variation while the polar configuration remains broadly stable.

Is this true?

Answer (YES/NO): NO